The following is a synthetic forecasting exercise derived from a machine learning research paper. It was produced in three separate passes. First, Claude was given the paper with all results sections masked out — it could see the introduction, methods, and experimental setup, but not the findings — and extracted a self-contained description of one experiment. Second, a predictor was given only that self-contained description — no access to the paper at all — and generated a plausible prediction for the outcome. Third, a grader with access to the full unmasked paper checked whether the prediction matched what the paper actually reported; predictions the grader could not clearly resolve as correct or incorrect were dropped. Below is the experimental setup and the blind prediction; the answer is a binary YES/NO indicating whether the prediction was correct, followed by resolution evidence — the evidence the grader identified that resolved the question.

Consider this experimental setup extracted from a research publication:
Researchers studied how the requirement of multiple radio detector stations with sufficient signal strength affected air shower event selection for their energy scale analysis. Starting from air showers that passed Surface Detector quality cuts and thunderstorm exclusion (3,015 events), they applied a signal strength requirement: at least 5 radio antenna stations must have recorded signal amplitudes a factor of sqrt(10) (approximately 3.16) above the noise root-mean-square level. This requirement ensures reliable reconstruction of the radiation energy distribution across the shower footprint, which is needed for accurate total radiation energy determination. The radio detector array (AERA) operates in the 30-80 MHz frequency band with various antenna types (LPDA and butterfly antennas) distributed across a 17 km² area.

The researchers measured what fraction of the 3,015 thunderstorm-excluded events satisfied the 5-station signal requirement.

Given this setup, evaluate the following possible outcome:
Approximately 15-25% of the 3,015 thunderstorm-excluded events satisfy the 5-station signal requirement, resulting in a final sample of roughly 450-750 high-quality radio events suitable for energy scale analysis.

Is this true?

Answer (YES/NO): NO